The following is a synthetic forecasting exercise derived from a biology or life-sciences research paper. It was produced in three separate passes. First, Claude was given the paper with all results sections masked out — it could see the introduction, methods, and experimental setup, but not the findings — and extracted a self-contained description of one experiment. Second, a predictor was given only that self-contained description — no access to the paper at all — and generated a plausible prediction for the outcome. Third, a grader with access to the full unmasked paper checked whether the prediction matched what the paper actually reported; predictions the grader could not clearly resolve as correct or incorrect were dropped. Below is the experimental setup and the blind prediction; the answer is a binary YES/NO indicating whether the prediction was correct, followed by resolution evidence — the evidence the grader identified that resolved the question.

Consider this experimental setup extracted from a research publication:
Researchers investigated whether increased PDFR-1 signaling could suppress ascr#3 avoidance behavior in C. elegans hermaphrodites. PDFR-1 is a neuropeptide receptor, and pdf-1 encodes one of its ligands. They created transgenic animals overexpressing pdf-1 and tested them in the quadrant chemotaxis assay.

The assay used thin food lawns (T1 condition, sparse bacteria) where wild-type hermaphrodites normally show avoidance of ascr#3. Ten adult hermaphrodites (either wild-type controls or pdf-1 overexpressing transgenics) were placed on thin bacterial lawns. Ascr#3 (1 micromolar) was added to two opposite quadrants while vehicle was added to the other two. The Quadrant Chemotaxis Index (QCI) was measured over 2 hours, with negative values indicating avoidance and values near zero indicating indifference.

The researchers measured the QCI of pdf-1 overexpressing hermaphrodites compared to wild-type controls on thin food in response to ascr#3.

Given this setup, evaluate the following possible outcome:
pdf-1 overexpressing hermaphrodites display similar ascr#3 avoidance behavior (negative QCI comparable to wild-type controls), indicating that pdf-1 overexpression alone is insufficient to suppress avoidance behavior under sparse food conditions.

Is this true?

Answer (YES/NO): NO